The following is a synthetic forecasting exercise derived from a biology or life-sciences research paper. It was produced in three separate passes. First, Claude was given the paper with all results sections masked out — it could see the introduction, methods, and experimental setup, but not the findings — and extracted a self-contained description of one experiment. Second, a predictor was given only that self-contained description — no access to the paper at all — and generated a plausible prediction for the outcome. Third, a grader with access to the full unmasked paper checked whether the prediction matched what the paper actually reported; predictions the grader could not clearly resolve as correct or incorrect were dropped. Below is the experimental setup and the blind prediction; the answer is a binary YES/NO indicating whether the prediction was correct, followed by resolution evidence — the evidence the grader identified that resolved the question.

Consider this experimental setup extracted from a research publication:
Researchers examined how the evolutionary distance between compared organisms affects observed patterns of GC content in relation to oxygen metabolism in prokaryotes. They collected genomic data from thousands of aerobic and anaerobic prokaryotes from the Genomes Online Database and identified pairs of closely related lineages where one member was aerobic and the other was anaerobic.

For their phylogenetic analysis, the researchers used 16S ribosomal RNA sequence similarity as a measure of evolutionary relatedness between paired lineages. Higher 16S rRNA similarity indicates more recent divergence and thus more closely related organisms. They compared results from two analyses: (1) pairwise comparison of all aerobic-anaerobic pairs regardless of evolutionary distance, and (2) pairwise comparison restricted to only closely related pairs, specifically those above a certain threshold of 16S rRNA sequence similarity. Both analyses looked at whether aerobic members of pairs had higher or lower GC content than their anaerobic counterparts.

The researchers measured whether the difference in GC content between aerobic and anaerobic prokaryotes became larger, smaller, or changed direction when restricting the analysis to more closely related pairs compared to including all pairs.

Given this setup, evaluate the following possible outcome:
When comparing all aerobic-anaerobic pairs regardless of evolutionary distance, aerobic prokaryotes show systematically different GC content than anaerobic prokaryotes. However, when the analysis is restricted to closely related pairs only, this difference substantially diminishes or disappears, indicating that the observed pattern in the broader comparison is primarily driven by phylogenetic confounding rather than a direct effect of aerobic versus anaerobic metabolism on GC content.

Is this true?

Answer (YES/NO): NO